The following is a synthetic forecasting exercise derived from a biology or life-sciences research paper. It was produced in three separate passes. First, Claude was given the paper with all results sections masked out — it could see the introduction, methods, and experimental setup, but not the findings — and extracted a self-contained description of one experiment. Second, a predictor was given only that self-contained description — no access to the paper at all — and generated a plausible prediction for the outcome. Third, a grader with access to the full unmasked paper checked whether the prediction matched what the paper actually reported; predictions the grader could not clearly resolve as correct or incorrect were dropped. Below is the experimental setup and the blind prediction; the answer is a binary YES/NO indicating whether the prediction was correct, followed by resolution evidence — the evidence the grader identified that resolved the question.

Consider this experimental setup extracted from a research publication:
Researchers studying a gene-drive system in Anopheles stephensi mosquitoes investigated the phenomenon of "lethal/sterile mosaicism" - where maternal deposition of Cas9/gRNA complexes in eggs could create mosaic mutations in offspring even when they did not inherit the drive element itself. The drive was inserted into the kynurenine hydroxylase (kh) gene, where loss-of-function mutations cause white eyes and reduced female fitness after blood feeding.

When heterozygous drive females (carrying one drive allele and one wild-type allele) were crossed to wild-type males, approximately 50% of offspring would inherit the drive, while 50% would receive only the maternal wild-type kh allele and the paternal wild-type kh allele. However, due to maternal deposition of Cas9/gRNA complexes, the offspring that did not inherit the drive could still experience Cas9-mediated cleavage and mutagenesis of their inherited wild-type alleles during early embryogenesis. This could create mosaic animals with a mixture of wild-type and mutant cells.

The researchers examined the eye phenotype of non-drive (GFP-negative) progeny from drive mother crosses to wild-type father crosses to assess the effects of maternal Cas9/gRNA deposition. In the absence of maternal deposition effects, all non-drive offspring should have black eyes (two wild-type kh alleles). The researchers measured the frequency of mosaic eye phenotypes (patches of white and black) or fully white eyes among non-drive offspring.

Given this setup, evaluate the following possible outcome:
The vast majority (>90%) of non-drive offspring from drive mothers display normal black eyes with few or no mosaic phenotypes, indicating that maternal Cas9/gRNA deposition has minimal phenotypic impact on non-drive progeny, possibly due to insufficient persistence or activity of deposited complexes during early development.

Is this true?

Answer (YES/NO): NO